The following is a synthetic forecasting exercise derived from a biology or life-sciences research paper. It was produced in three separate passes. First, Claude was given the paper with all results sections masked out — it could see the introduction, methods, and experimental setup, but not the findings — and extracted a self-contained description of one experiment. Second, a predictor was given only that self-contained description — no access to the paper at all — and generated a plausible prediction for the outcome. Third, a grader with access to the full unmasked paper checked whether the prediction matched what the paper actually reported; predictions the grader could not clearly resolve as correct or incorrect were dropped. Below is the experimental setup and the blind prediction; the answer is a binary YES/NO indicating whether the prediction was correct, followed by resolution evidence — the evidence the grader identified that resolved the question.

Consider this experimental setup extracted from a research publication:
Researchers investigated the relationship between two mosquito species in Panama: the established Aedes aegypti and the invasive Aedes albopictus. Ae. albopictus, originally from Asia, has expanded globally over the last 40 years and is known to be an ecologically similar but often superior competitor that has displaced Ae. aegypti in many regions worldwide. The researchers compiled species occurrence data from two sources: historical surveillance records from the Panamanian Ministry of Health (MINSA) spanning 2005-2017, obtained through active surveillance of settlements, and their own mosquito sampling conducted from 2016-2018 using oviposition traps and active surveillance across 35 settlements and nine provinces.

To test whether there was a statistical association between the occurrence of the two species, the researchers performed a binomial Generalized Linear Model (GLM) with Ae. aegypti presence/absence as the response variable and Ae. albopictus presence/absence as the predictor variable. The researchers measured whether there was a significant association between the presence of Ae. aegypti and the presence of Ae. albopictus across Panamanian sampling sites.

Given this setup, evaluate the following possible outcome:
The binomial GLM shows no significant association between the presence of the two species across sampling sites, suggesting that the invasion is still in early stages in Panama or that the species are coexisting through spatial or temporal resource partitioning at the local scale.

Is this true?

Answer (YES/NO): NO